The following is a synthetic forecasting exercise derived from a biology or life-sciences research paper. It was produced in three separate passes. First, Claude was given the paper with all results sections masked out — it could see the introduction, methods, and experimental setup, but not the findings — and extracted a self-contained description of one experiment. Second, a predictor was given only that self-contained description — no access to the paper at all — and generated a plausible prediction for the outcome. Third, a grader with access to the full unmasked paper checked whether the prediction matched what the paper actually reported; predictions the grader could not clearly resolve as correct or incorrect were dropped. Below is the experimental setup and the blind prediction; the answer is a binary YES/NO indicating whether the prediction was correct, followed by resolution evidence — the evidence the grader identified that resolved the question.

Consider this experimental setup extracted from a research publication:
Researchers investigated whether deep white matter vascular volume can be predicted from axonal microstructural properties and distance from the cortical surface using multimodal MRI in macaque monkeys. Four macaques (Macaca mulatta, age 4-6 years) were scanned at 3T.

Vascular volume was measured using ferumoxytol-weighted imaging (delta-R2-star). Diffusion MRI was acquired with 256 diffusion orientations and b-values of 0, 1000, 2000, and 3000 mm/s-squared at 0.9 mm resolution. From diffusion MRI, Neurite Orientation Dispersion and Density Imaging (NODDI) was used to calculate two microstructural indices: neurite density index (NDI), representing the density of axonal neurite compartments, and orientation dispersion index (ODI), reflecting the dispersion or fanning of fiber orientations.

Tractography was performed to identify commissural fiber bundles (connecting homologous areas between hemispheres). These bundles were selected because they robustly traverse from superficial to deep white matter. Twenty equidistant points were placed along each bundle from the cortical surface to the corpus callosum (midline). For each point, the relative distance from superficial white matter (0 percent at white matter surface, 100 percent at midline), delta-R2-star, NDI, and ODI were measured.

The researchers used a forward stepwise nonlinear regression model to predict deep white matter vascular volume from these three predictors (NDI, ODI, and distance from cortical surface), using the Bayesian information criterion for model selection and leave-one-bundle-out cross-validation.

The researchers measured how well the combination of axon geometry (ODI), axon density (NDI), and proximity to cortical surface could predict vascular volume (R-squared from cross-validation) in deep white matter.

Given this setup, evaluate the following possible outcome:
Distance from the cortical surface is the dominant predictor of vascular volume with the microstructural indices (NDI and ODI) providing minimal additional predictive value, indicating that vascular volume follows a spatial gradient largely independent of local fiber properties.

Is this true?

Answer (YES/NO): NO